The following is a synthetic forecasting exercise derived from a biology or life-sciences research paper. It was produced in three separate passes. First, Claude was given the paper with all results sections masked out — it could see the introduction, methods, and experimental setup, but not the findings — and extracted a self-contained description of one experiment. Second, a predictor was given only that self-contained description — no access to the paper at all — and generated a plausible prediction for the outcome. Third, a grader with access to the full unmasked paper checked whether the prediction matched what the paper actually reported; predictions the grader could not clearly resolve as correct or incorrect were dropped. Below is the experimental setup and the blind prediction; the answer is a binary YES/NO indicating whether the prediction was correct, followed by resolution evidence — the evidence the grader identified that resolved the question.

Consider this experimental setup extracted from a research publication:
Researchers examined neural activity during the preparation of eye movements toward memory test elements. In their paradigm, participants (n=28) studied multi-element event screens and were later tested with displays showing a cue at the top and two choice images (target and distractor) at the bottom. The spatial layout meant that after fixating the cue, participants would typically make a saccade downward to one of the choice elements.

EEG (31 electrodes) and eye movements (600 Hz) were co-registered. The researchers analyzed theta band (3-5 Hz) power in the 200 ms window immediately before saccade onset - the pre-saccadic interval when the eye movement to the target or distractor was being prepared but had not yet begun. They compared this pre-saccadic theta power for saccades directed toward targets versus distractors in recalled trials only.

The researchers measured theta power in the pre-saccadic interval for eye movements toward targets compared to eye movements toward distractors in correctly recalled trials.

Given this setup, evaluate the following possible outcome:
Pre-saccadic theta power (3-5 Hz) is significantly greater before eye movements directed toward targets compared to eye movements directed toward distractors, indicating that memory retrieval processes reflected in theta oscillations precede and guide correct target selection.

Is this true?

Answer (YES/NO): NO